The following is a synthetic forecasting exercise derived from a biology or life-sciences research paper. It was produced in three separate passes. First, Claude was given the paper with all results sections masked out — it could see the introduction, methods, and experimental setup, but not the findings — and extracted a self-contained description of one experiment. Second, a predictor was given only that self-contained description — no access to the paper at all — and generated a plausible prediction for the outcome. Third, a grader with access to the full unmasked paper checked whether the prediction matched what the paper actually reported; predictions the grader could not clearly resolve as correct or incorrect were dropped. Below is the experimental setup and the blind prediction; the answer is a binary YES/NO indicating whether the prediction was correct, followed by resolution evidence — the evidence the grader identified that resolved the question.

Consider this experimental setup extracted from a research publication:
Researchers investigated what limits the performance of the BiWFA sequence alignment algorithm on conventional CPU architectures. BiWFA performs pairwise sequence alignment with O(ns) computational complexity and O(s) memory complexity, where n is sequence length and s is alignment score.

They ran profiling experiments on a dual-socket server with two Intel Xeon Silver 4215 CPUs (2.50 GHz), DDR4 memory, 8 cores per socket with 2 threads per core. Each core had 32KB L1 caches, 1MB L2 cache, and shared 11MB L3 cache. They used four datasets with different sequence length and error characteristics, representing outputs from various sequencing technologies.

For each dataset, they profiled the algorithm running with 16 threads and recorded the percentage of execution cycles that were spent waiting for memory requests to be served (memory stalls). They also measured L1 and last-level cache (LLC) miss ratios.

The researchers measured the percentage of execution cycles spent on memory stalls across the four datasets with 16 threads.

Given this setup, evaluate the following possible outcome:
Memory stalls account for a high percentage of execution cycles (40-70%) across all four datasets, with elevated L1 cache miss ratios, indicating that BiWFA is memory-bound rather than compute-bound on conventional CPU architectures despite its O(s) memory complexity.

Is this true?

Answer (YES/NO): NO